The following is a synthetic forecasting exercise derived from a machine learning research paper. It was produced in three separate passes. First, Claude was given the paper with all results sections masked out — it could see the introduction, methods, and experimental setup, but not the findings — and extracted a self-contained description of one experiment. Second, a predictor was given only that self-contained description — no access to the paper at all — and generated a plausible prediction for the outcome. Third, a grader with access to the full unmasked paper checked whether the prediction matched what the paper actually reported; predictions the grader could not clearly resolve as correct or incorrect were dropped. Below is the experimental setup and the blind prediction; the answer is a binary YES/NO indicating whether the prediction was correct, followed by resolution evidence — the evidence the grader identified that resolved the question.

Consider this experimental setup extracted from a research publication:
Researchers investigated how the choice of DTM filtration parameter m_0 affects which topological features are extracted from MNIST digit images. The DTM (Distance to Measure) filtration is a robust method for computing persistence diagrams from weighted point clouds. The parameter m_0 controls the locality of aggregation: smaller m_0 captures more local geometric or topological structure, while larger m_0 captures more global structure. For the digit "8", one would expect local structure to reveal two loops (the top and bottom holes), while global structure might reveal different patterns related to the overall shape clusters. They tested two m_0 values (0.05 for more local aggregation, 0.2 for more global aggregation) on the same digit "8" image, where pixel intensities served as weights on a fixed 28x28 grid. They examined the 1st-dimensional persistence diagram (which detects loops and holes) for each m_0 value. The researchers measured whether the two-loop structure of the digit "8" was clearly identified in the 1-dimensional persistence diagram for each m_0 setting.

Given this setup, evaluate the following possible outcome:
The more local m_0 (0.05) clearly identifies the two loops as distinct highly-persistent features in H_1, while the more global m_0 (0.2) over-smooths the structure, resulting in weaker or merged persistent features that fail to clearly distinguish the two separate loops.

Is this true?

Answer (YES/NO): NO